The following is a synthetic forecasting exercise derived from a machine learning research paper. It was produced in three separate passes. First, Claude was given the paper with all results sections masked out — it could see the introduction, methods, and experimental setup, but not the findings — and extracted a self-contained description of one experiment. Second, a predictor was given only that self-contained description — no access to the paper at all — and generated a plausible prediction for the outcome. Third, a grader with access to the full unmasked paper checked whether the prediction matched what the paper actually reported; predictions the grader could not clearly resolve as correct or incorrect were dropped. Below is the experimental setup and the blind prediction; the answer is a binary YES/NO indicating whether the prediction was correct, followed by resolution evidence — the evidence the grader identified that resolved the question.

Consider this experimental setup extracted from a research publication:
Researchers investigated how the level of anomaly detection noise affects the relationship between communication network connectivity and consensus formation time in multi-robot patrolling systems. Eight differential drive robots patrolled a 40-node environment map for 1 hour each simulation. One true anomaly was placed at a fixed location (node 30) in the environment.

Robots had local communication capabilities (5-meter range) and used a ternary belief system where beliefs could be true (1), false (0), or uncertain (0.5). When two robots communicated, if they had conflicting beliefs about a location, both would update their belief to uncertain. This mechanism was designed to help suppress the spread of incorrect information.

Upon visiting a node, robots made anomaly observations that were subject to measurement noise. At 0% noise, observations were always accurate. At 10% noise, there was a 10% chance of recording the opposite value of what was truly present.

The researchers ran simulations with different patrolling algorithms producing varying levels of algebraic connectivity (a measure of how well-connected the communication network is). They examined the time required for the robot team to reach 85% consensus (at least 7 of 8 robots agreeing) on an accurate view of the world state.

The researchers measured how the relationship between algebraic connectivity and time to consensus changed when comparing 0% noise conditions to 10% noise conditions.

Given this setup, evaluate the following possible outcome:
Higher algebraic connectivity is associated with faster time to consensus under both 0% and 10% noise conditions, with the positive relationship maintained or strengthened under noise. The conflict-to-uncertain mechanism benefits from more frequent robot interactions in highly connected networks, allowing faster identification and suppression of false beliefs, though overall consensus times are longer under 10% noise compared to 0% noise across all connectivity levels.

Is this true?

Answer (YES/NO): NO